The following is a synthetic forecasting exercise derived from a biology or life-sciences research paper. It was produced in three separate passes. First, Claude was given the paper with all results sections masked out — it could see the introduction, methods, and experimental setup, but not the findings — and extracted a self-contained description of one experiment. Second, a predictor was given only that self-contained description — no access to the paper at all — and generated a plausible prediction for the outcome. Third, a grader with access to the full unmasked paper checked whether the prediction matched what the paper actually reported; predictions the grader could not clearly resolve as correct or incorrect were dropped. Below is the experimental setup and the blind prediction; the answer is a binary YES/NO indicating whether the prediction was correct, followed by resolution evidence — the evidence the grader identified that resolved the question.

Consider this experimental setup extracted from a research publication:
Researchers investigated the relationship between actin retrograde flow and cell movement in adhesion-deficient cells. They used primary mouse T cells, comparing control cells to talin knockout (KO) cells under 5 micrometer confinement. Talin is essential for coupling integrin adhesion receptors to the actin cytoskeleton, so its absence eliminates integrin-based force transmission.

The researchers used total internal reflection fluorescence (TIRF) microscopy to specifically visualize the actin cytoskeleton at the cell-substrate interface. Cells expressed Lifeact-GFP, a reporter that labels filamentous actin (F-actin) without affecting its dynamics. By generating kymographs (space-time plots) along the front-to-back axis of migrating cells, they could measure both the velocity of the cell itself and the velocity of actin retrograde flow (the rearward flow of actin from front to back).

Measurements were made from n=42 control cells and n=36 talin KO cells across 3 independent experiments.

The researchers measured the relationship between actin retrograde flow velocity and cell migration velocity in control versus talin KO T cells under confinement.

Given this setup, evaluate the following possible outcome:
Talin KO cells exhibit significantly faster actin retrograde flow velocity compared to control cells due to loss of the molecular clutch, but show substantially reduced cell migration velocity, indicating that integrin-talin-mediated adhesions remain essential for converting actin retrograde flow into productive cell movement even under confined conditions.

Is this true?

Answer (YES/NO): NO